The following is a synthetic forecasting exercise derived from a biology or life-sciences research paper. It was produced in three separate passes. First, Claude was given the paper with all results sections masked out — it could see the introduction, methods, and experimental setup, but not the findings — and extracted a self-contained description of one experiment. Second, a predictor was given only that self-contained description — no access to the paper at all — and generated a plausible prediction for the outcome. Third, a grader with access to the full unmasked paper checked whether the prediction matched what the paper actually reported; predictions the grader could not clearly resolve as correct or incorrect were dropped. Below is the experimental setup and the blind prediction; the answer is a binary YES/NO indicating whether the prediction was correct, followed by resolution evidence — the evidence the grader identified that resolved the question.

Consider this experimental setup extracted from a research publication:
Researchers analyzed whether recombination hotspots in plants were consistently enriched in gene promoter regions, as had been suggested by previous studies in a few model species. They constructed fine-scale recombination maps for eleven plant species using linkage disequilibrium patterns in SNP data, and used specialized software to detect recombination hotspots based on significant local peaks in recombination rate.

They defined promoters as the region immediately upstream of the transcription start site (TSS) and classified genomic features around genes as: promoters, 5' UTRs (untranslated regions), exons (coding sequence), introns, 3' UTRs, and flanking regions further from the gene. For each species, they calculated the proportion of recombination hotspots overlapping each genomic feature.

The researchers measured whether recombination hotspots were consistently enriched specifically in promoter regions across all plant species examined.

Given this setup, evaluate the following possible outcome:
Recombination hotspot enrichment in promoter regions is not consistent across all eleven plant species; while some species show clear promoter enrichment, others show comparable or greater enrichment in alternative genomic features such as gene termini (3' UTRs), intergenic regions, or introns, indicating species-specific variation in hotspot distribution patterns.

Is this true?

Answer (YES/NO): YES